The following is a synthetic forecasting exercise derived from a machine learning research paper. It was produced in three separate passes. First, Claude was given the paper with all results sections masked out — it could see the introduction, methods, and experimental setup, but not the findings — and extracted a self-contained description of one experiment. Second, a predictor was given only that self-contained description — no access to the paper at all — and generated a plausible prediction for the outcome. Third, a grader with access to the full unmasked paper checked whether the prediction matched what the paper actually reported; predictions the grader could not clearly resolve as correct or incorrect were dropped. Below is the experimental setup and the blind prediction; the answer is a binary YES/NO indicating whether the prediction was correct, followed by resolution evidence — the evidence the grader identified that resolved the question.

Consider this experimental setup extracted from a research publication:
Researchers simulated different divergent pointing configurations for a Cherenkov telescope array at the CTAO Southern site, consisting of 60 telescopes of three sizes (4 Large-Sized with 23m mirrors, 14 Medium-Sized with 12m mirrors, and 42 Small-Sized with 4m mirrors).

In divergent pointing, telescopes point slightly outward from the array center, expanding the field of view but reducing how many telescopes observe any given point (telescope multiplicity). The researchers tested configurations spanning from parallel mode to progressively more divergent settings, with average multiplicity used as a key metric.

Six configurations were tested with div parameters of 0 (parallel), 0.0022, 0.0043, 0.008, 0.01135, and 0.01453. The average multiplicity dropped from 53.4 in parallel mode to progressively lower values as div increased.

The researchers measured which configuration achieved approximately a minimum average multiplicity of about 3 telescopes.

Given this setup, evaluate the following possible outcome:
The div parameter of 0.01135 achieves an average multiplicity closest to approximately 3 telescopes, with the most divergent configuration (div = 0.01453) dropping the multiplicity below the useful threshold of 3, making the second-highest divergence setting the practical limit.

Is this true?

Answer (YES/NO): NO